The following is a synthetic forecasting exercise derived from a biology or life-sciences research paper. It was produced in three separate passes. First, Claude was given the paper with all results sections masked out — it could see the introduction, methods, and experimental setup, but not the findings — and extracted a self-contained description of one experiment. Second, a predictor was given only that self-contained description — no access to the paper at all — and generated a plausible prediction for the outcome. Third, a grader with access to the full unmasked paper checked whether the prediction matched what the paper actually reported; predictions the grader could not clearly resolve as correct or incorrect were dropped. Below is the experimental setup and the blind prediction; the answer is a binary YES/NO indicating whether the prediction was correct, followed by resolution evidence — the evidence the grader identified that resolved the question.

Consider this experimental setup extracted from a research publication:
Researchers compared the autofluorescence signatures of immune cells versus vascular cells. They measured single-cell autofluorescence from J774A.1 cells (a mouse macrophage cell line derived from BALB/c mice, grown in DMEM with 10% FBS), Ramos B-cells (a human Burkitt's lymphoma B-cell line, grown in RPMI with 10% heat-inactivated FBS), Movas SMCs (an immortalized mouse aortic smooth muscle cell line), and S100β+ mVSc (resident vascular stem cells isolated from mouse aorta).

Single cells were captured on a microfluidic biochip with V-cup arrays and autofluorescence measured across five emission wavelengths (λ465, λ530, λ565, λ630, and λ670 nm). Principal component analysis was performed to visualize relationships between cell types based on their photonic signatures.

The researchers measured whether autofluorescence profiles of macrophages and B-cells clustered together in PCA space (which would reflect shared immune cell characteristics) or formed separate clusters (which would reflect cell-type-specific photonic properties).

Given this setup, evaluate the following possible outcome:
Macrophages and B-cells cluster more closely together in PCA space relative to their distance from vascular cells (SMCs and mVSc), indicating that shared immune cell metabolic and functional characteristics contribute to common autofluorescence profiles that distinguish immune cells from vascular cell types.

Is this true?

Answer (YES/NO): NO